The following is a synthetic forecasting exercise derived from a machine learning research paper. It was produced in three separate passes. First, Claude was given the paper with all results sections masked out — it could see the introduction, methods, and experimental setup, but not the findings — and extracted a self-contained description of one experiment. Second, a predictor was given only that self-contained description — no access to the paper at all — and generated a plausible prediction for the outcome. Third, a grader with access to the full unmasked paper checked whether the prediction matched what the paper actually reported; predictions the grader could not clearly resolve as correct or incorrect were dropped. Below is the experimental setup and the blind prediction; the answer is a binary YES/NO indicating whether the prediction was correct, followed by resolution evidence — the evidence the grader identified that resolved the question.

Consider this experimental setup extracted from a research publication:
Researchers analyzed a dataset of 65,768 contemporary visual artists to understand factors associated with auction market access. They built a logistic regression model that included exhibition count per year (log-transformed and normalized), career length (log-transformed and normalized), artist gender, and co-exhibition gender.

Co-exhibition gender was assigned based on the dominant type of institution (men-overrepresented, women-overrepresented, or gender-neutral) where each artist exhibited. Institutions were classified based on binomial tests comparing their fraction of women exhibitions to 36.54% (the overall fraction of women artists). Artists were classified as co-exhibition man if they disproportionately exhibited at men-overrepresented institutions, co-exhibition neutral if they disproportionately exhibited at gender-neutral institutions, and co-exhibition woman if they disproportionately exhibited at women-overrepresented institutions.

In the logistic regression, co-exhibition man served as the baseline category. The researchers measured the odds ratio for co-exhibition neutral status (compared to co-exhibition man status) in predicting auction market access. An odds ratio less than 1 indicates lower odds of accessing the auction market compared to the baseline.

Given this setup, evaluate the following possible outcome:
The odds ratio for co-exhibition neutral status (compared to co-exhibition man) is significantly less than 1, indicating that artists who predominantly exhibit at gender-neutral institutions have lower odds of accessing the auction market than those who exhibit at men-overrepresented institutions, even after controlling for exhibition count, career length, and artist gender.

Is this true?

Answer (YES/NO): YES